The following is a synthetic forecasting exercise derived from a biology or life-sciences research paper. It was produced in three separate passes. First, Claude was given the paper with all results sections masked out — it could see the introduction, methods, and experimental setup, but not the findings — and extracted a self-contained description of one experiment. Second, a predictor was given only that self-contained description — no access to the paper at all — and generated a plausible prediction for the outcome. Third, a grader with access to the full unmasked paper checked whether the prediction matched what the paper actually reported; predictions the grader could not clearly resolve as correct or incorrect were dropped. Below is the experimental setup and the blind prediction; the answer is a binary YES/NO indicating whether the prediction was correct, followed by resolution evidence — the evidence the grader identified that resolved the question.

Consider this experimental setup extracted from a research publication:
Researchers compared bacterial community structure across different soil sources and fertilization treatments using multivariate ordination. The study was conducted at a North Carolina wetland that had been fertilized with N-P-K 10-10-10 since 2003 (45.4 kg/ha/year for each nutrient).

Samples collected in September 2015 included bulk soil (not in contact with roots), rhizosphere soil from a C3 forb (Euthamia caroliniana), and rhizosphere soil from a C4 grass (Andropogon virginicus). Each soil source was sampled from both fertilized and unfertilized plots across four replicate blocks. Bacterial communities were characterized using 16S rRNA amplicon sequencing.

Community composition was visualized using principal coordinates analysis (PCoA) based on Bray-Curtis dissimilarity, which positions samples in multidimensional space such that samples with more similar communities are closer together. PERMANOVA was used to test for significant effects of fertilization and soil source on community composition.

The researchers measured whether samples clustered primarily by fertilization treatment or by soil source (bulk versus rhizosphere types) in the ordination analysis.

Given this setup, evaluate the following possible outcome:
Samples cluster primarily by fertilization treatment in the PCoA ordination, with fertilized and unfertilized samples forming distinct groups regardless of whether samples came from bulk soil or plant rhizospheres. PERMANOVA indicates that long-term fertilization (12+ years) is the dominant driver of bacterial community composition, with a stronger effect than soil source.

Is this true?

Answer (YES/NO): YES